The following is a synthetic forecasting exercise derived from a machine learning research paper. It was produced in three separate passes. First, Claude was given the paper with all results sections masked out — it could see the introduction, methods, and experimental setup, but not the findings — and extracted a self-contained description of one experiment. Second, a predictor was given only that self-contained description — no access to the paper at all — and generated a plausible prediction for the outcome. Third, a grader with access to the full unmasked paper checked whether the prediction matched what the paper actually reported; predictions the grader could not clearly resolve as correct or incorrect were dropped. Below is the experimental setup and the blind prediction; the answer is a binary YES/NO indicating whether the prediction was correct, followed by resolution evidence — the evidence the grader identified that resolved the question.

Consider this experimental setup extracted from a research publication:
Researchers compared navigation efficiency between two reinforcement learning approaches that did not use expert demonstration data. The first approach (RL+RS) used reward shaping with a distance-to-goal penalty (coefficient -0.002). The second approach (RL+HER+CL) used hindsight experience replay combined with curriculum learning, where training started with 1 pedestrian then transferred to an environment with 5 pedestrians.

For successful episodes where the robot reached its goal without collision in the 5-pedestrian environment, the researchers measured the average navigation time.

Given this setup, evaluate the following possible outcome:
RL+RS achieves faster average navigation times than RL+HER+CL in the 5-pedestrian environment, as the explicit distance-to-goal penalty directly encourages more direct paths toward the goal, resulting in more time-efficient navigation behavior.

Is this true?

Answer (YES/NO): YES